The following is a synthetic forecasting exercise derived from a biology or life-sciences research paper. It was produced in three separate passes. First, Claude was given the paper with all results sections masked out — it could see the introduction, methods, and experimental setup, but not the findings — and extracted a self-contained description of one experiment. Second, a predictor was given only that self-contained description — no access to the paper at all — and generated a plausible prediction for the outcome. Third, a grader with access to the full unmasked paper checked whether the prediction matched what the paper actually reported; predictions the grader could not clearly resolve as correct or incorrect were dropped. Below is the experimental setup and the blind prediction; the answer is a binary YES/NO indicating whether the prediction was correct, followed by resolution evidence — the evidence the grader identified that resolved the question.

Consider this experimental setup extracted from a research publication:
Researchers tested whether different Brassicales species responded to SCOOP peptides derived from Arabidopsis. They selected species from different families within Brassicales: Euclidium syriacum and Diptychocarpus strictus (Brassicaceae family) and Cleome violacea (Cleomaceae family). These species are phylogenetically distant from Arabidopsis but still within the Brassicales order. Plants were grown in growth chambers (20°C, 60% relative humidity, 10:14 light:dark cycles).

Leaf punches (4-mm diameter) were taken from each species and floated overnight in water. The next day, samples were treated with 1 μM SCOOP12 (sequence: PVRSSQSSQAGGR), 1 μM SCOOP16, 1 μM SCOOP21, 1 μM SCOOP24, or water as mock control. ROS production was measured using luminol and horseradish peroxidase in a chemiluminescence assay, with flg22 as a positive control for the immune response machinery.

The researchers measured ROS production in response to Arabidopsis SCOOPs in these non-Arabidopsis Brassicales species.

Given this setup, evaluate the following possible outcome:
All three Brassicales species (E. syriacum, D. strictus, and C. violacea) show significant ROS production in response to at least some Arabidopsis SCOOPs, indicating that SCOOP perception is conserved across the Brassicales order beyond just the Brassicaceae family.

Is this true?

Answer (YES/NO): YES